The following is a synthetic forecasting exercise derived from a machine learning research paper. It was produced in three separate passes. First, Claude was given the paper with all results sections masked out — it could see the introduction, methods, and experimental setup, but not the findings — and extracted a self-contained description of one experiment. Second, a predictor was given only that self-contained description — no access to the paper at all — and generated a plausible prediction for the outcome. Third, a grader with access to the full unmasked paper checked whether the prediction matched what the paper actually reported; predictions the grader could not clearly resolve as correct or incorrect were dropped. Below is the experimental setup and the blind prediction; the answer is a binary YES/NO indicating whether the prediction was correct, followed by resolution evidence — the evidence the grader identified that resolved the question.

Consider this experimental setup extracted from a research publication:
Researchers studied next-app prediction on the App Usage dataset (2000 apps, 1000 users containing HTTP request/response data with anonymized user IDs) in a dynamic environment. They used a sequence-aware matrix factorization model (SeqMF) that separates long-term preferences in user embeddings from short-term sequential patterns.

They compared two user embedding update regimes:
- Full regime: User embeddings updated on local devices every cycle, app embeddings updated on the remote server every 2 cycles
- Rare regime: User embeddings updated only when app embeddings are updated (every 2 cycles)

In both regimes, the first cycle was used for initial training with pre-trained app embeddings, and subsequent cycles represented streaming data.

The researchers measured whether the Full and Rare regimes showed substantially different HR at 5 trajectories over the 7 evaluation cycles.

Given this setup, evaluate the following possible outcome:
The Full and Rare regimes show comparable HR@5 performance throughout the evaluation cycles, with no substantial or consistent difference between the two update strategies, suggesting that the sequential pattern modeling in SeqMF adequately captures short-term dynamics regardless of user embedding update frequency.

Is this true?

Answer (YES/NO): YES